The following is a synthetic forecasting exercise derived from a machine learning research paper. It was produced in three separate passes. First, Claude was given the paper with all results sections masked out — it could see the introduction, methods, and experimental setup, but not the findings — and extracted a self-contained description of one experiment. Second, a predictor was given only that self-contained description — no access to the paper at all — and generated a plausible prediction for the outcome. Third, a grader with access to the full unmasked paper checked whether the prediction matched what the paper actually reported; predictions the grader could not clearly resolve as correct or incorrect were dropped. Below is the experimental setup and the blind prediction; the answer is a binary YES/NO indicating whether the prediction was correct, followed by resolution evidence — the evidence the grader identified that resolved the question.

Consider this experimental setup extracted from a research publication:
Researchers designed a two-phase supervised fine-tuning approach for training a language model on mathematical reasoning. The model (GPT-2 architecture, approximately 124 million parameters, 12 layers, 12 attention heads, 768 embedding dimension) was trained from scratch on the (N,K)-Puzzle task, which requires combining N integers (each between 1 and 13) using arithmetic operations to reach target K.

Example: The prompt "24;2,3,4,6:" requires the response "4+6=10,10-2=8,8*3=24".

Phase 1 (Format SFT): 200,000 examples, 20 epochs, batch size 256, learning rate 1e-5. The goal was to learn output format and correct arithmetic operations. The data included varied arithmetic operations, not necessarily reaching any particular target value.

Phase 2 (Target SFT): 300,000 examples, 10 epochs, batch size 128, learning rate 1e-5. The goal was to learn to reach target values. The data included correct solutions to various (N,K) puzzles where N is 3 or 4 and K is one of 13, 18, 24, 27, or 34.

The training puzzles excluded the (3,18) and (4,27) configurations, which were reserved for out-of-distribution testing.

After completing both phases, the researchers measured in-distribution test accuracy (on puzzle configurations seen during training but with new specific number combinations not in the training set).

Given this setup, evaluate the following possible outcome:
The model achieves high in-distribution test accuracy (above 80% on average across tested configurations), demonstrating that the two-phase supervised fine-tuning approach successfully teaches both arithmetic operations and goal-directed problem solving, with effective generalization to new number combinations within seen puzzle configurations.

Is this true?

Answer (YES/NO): NO